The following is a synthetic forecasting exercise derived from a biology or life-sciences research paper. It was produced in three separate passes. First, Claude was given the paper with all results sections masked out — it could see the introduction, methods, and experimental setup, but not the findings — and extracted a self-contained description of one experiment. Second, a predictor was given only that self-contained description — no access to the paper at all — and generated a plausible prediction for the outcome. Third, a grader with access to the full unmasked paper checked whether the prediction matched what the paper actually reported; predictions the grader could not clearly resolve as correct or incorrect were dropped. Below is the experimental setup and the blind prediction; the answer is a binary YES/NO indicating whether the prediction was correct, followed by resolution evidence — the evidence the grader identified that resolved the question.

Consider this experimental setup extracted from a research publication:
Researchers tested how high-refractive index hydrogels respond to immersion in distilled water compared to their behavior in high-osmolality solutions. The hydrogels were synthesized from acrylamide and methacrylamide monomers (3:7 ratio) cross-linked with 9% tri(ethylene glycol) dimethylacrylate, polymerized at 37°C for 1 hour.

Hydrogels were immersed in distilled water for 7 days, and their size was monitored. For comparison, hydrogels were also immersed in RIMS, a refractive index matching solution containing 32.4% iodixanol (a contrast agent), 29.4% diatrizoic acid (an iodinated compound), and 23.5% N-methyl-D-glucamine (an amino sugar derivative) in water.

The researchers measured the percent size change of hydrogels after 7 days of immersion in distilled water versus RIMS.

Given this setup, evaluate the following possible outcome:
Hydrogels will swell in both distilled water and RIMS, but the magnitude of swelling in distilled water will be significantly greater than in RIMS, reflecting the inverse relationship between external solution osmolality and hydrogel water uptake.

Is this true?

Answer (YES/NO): NO